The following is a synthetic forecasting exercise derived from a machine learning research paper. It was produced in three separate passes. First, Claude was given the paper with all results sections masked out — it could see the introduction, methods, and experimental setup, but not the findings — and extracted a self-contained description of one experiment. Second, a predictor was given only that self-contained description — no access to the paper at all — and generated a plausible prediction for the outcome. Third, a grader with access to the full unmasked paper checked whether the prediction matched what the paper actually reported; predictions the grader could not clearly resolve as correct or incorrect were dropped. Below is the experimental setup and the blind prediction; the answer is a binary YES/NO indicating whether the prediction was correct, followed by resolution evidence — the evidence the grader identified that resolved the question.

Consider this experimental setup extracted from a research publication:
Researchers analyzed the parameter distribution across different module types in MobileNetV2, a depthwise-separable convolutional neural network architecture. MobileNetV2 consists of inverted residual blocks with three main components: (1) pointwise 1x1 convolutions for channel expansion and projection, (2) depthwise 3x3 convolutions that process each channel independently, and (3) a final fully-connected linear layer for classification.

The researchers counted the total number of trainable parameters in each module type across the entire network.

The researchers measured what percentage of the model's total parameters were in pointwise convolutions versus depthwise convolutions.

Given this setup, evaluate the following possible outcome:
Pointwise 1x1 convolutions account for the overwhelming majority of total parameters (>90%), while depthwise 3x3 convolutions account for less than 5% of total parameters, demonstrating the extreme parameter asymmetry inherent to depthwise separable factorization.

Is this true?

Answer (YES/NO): NO